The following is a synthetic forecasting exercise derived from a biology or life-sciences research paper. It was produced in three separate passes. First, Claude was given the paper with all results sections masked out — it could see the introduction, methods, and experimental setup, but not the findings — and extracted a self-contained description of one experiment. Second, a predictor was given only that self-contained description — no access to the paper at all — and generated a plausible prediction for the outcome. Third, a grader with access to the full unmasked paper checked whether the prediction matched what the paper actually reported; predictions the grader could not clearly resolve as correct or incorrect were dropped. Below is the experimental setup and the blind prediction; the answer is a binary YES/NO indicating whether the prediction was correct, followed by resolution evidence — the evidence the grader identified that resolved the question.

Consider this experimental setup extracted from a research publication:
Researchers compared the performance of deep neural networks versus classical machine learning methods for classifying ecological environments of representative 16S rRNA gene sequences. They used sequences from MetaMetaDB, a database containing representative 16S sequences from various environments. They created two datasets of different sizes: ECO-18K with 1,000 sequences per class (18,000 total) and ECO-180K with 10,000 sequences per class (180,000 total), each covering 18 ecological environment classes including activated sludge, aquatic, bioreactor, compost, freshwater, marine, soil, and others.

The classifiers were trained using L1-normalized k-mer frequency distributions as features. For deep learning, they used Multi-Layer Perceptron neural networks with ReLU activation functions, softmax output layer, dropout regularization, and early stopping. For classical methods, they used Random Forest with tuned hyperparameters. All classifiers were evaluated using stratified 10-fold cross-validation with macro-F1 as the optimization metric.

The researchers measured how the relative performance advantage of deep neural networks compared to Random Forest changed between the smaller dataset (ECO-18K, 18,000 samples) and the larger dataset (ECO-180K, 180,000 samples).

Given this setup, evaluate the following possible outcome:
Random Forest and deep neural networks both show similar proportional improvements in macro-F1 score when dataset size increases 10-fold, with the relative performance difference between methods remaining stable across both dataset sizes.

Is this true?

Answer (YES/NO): NO